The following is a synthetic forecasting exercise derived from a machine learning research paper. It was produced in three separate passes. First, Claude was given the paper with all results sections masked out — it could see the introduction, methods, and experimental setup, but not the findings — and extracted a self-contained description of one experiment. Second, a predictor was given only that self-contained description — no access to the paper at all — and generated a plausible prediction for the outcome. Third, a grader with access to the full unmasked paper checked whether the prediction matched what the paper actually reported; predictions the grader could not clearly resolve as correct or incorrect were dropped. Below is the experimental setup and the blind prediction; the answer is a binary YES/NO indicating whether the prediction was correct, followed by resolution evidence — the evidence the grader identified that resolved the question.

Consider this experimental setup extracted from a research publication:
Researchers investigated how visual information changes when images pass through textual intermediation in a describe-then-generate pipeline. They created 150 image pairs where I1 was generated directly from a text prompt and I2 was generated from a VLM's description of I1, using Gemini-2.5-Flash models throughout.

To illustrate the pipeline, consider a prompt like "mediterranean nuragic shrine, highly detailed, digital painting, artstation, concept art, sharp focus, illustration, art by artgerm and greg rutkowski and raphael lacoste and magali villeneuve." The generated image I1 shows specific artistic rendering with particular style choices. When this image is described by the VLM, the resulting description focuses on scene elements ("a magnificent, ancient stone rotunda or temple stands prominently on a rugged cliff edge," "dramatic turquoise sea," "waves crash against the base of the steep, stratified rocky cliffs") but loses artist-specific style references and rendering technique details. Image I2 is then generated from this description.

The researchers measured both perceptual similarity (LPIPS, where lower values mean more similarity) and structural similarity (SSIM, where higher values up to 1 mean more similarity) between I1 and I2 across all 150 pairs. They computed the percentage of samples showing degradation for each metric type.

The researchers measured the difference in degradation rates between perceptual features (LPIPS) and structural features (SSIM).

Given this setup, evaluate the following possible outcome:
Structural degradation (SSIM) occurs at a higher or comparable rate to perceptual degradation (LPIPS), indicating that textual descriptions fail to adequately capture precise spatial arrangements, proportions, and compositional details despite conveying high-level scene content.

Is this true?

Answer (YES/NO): NO